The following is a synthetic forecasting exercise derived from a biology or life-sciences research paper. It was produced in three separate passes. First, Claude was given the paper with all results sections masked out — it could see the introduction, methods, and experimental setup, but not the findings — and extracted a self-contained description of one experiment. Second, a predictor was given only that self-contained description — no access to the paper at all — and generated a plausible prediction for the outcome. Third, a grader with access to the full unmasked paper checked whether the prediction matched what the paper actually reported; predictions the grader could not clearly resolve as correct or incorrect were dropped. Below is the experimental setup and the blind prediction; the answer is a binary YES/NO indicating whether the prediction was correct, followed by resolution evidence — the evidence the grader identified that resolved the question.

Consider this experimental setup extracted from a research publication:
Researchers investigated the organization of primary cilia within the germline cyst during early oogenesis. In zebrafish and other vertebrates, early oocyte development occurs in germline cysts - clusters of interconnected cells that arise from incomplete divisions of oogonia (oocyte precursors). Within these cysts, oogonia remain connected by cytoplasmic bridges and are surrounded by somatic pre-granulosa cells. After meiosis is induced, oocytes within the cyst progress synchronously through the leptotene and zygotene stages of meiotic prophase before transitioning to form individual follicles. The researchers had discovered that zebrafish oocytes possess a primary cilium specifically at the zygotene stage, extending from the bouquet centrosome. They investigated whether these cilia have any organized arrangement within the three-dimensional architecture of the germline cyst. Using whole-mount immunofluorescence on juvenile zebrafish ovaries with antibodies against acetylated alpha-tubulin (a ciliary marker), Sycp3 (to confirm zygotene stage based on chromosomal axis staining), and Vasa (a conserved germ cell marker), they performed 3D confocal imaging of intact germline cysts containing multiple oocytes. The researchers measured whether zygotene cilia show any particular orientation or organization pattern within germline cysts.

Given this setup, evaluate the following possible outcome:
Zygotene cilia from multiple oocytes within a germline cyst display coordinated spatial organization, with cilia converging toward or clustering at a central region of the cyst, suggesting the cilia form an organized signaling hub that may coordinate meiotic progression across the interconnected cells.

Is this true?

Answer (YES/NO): NO